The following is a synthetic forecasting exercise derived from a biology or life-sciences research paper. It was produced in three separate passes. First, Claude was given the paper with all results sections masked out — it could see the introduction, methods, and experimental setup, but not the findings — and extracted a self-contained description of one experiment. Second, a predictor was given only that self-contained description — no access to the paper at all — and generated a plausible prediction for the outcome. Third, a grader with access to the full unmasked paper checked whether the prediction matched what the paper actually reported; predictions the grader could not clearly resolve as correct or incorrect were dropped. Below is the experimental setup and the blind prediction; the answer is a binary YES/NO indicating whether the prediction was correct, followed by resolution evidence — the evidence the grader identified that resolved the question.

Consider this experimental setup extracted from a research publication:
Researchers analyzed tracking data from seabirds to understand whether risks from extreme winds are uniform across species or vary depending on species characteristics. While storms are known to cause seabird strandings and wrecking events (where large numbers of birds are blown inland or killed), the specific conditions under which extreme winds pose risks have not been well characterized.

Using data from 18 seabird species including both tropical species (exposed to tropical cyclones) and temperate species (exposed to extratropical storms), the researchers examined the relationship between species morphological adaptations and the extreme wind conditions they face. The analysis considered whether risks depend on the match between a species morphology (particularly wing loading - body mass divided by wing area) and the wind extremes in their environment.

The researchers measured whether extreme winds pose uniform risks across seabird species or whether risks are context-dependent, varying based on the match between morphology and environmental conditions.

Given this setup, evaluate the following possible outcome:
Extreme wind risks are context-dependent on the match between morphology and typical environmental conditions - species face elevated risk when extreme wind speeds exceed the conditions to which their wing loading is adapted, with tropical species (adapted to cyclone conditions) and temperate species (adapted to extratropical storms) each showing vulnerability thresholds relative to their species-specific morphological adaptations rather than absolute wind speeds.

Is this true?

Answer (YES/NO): NO